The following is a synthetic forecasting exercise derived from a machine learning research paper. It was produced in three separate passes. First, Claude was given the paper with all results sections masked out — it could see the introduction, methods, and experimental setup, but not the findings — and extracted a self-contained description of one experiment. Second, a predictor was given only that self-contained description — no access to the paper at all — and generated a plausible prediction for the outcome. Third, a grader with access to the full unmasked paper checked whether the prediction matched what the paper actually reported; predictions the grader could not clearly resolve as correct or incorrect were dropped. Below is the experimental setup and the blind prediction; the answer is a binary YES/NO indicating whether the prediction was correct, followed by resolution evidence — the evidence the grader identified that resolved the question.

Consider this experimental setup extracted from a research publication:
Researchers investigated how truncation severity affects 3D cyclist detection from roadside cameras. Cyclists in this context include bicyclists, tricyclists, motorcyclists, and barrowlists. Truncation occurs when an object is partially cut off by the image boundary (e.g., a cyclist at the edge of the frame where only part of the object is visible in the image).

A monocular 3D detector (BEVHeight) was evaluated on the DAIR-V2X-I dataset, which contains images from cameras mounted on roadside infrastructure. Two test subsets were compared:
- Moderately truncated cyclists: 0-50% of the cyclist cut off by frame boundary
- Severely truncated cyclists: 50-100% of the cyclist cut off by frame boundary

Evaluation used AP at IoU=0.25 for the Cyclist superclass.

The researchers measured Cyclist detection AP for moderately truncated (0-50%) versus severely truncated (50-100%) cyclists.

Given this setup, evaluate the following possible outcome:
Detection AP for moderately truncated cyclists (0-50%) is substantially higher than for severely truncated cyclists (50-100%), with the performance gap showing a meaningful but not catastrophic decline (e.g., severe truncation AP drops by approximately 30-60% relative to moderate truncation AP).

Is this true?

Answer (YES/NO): NO